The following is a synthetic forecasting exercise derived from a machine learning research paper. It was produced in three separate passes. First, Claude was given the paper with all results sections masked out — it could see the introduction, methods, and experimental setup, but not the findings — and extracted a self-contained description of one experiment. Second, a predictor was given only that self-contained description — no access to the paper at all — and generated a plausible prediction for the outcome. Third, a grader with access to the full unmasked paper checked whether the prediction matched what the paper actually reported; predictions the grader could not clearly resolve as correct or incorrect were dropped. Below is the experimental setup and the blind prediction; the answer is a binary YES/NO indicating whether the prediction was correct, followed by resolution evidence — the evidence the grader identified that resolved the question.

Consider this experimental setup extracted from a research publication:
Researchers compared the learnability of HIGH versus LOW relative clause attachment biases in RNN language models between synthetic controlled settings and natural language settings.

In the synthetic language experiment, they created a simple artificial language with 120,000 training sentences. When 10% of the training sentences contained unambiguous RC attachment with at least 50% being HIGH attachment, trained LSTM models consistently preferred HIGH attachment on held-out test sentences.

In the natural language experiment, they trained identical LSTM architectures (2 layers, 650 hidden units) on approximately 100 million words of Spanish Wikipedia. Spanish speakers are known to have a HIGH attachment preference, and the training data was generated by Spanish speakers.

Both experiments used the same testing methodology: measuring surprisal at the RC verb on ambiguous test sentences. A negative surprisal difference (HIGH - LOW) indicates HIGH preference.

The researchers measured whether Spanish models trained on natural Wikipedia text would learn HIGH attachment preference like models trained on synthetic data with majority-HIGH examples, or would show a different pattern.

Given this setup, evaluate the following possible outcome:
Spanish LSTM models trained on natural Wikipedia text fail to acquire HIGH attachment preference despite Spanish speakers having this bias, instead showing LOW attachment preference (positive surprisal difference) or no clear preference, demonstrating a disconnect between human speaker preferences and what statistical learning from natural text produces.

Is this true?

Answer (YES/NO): YES